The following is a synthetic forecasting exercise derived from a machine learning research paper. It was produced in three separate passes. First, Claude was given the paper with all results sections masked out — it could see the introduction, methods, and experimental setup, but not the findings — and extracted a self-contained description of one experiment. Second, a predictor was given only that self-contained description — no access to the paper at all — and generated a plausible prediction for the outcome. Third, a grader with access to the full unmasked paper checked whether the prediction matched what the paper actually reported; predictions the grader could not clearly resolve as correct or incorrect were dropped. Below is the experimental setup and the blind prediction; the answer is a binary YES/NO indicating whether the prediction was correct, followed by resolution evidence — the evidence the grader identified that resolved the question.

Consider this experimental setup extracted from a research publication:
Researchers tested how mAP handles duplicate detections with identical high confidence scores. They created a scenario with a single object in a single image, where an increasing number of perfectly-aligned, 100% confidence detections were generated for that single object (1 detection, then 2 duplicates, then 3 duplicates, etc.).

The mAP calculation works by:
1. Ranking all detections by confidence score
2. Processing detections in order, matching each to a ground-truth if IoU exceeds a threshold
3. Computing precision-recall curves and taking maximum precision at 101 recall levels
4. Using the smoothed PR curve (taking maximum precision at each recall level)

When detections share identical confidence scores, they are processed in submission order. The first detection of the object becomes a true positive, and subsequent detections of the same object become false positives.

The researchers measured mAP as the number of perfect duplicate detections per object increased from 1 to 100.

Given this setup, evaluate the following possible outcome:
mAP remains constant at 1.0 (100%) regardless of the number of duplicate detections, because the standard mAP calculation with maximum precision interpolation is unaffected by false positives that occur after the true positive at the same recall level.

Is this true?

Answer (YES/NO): YES